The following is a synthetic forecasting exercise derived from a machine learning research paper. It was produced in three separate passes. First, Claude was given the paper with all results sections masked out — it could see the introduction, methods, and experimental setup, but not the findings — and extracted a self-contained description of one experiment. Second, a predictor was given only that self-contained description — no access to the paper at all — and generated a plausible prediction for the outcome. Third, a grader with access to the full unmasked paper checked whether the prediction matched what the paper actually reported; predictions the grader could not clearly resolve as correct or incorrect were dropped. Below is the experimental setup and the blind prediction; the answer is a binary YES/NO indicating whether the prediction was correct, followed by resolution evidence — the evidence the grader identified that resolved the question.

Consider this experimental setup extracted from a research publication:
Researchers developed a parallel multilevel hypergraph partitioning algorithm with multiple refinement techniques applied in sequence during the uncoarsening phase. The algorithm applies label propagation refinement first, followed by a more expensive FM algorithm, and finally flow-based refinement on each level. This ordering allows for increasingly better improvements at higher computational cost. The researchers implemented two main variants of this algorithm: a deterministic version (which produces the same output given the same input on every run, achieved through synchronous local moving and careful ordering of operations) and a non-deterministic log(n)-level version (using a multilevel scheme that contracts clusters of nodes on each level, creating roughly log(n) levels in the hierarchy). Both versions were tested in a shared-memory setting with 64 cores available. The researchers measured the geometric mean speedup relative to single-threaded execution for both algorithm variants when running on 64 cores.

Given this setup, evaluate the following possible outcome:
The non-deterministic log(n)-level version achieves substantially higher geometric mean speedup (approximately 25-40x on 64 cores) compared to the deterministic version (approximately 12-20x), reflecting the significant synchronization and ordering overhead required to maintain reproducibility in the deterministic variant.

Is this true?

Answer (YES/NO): NO